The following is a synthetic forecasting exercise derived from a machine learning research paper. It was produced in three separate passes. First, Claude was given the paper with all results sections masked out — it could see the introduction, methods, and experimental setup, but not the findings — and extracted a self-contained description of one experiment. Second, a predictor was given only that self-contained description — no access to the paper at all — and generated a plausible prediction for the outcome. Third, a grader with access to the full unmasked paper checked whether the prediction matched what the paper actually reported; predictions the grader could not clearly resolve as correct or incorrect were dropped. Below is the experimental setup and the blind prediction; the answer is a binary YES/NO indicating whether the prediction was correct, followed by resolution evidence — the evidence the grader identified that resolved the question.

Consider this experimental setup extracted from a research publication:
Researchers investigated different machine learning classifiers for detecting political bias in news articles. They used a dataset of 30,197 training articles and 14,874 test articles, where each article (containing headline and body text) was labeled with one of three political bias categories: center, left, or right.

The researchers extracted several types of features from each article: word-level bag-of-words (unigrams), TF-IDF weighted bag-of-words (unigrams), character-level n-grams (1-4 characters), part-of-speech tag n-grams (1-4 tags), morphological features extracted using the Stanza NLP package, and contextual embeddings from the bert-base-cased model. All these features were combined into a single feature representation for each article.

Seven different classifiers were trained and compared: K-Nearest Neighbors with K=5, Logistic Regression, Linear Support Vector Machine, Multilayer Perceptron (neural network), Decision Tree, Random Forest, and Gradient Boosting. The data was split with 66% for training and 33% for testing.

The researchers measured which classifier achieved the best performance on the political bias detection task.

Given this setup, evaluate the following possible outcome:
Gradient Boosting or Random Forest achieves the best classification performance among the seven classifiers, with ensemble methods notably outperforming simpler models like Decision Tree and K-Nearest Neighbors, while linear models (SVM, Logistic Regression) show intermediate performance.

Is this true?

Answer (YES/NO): YES